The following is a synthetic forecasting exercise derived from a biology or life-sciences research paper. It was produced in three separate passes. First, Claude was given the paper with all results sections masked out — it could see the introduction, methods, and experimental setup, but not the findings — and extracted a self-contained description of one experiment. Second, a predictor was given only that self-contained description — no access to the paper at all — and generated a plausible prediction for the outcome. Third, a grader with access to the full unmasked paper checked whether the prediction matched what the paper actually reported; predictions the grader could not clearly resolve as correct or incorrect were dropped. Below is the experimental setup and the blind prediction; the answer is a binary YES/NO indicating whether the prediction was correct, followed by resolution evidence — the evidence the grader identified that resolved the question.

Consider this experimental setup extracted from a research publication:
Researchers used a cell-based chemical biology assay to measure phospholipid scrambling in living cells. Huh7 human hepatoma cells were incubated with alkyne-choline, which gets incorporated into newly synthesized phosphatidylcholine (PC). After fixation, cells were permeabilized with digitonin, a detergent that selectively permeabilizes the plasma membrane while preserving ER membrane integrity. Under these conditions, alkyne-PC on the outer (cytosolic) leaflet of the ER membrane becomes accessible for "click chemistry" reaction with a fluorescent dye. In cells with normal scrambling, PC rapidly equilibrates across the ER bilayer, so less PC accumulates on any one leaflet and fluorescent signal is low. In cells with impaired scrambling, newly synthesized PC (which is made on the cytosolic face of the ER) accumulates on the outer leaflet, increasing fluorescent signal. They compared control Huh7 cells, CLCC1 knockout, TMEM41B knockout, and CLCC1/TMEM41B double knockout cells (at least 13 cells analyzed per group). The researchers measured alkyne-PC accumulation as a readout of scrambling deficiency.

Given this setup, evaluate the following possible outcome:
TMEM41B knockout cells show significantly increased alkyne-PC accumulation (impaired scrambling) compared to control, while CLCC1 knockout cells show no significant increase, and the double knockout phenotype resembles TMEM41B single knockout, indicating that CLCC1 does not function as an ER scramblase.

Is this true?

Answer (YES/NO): NO